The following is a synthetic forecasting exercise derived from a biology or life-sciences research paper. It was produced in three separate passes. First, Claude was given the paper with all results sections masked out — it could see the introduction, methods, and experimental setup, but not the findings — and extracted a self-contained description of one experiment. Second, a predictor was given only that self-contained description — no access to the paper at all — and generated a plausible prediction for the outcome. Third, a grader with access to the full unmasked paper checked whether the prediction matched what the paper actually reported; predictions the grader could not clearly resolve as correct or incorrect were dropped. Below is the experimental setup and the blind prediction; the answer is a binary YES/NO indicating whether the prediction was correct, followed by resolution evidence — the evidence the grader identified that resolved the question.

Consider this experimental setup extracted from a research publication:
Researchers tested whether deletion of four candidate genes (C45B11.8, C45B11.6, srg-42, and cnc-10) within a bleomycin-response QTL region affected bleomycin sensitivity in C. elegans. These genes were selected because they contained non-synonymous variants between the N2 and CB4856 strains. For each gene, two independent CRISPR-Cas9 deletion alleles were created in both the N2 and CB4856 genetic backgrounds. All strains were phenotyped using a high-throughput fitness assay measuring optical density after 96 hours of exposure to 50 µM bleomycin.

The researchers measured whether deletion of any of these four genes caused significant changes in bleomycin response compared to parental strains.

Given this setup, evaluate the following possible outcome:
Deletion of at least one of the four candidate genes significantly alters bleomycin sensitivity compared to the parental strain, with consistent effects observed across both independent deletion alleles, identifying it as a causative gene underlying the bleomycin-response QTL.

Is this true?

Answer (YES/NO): NO